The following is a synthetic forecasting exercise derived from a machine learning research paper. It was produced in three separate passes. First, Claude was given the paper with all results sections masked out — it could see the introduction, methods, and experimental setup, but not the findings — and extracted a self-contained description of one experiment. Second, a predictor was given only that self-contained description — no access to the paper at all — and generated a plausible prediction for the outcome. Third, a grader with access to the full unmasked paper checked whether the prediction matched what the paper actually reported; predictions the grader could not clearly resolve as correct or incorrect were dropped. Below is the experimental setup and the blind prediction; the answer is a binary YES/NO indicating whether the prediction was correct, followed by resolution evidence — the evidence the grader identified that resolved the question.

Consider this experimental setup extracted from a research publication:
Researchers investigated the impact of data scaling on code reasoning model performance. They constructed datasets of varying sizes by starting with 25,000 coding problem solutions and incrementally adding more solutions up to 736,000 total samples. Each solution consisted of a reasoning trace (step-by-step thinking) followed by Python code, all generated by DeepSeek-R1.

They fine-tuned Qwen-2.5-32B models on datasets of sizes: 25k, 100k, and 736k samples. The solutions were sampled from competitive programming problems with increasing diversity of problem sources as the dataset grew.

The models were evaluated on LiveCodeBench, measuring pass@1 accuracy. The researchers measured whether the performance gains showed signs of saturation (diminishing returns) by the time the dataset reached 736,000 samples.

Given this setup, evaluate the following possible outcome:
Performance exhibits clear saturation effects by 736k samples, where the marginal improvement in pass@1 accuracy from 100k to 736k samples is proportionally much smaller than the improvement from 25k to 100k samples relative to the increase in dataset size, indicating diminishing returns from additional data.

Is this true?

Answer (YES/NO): NO